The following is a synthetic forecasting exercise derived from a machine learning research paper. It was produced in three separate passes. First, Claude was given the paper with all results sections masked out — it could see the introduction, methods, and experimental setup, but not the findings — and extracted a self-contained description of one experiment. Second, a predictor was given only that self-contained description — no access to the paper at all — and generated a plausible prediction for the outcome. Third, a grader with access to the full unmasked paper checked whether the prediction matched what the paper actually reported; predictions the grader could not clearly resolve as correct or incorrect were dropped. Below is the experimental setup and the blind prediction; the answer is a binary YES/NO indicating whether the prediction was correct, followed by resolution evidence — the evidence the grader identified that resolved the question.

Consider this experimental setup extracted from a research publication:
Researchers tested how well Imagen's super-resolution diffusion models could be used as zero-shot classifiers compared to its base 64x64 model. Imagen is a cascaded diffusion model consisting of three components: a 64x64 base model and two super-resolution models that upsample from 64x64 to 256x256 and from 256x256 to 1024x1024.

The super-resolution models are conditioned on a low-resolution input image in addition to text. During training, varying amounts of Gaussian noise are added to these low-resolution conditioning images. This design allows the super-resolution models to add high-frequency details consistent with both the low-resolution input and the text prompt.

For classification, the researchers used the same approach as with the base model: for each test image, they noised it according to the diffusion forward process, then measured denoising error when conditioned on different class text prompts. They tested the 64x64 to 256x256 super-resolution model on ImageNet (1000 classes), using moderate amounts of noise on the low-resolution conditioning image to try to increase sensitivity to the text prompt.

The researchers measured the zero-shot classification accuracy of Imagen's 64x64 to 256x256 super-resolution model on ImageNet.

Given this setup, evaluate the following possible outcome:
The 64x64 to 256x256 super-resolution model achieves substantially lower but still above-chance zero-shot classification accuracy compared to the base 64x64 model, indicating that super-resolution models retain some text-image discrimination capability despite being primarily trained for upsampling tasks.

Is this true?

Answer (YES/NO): YES